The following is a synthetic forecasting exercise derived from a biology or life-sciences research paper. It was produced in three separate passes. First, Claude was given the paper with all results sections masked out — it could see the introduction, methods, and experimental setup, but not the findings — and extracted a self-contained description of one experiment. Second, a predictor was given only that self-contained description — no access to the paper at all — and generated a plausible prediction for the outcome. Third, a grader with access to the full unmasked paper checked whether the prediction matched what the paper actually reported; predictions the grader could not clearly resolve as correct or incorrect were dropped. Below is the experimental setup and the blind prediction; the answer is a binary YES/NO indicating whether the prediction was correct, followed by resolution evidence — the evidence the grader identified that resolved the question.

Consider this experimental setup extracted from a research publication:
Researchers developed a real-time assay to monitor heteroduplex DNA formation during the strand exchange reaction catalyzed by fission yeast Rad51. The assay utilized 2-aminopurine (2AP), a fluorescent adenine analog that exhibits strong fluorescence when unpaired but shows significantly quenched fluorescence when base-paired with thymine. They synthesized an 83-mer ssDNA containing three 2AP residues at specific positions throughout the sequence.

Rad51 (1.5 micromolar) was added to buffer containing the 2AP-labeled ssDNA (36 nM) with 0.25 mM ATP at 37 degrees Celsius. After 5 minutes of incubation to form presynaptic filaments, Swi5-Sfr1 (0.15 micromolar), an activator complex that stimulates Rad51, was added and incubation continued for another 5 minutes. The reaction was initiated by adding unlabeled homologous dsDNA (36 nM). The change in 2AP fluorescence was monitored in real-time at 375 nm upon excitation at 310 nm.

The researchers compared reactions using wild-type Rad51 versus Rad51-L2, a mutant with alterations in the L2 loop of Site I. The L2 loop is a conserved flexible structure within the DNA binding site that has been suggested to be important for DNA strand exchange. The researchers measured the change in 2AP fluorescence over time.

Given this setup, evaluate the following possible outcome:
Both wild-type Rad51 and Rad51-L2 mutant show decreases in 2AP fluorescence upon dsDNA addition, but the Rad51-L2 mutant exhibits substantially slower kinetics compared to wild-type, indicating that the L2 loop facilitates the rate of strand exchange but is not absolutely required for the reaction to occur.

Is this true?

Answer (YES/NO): YES